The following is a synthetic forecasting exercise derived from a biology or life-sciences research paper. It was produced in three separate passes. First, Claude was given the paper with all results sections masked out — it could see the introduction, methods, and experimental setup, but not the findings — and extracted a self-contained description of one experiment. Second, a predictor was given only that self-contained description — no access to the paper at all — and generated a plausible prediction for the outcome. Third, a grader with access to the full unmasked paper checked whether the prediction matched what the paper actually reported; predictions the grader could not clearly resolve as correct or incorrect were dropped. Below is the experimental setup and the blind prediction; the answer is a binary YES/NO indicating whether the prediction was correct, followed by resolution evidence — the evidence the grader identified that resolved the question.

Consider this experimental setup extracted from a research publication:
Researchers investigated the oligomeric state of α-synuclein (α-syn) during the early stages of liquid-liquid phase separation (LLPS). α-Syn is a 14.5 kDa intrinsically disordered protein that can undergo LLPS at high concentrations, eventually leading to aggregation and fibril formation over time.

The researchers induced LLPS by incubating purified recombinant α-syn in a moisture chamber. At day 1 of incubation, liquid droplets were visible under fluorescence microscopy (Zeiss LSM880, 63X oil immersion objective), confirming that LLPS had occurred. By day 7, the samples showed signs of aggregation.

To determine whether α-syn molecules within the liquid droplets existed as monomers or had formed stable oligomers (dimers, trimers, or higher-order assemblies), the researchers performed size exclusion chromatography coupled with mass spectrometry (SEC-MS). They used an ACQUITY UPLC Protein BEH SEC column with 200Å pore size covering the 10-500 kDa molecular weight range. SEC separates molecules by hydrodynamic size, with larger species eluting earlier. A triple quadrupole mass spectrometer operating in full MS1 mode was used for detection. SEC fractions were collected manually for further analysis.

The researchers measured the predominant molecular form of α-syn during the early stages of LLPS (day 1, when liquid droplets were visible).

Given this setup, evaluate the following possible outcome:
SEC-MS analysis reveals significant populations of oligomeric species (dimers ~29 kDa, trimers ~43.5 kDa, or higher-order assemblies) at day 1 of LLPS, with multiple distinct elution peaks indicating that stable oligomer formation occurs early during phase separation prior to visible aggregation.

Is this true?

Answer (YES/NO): NO